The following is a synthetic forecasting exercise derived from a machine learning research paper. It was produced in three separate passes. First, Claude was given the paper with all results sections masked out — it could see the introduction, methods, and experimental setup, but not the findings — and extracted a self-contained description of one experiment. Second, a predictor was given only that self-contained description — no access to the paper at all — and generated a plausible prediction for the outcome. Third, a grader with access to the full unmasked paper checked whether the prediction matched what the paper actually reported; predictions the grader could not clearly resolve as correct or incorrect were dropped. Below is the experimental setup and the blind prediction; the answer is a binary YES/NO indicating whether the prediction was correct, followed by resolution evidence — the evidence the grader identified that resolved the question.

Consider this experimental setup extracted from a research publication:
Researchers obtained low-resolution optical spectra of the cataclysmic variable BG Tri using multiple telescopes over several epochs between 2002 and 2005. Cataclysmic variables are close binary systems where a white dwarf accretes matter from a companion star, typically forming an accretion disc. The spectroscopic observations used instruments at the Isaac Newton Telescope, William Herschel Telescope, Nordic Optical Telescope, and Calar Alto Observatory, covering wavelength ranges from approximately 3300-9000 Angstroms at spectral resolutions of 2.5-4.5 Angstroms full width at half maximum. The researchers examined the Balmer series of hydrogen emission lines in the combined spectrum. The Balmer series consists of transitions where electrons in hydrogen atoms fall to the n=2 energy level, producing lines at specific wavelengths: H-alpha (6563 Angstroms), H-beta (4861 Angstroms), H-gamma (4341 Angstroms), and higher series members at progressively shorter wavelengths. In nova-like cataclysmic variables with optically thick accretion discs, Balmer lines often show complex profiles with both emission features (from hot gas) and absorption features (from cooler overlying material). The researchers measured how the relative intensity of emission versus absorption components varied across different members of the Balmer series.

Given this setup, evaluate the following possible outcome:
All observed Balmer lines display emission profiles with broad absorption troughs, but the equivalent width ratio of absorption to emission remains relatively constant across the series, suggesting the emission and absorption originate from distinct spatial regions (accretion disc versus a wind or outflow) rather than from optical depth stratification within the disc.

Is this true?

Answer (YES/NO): NO